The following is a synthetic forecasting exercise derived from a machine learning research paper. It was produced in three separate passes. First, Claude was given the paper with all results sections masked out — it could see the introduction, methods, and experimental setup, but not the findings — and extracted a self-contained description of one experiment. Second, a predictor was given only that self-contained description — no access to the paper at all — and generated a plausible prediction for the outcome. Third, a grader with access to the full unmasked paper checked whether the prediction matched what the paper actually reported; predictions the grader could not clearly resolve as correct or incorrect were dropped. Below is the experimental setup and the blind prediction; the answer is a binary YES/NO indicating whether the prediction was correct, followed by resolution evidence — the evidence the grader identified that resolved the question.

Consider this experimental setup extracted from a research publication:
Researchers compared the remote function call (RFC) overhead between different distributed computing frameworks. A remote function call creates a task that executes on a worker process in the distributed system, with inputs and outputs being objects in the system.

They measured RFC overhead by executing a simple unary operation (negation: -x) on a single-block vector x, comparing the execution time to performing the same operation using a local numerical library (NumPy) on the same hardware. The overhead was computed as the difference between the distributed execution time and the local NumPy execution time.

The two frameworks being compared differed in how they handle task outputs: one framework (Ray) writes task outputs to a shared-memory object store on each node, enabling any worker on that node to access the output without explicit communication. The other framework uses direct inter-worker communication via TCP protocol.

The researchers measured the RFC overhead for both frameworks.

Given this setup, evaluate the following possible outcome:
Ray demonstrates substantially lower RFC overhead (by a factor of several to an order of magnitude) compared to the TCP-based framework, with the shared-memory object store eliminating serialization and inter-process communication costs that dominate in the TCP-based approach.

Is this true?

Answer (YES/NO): NO